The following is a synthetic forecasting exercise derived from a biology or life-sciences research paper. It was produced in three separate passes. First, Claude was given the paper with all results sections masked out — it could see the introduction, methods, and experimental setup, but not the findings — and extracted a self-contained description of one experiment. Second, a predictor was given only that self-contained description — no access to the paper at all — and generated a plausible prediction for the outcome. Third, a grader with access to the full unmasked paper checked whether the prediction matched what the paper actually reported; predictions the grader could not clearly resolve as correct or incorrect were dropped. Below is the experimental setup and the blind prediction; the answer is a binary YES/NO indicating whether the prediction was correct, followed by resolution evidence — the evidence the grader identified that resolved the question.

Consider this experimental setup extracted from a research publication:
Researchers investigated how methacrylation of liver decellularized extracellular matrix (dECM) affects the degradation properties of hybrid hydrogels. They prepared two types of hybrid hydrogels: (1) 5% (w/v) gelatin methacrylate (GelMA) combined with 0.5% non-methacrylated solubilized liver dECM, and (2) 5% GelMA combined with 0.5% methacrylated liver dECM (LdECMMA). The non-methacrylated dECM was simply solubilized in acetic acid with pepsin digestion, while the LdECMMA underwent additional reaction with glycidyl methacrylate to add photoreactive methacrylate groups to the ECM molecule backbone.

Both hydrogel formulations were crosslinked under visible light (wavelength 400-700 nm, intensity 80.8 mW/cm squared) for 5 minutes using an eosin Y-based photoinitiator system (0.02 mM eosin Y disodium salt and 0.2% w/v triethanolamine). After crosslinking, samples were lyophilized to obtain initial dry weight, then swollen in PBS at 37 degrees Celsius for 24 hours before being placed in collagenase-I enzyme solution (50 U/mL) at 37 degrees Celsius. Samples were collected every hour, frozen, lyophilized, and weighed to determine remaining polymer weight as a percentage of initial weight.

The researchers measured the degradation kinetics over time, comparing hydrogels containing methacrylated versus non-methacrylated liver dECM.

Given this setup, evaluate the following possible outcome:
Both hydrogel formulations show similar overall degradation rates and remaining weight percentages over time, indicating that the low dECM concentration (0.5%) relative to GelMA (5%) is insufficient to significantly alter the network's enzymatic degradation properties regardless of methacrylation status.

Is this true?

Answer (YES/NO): NO